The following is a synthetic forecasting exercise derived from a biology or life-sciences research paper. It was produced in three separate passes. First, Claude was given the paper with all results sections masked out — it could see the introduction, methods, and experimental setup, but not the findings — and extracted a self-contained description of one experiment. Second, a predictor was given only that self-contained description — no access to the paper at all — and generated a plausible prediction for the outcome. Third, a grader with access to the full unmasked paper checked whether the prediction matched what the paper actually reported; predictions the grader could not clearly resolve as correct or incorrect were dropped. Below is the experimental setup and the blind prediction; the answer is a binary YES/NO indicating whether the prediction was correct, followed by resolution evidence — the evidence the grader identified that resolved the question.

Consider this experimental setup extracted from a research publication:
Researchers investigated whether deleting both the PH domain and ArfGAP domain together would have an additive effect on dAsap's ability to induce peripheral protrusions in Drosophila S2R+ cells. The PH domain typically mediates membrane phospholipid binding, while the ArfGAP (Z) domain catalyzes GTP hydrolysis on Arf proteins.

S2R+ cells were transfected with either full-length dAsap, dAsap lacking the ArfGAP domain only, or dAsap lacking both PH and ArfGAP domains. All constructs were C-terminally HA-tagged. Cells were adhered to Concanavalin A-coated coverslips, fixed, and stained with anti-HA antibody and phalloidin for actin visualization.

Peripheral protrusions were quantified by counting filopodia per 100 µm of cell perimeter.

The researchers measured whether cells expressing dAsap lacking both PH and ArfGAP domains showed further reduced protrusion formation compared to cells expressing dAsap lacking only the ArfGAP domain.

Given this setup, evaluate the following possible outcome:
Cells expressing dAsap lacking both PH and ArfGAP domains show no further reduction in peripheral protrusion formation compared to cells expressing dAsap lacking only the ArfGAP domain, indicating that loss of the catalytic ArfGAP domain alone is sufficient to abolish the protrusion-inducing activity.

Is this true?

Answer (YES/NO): NO